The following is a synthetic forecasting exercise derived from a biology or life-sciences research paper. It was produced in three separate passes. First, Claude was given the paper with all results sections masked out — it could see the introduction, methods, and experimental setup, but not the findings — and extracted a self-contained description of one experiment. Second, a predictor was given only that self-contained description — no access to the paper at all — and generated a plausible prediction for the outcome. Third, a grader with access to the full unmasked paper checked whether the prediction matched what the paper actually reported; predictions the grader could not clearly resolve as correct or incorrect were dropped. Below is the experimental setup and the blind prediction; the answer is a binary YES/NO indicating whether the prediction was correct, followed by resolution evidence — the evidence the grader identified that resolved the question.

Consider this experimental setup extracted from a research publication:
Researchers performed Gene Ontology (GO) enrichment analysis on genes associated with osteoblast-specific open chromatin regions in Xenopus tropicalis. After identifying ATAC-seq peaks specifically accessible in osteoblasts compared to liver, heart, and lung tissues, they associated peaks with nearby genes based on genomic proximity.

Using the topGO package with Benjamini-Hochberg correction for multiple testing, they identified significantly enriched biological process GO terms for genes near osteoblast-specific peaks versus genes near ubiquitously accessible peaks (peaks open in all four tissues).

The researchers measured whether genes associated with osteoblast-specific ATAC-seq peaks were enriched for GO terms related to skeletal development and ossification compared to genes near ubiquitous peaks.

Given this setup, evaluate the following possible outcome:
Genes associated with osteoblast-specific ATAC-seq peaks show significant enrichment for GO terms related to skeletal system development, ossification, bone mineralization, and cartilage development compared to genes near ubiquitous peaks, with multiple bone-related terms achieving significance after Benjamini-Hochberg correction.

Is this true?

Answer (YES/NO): NO